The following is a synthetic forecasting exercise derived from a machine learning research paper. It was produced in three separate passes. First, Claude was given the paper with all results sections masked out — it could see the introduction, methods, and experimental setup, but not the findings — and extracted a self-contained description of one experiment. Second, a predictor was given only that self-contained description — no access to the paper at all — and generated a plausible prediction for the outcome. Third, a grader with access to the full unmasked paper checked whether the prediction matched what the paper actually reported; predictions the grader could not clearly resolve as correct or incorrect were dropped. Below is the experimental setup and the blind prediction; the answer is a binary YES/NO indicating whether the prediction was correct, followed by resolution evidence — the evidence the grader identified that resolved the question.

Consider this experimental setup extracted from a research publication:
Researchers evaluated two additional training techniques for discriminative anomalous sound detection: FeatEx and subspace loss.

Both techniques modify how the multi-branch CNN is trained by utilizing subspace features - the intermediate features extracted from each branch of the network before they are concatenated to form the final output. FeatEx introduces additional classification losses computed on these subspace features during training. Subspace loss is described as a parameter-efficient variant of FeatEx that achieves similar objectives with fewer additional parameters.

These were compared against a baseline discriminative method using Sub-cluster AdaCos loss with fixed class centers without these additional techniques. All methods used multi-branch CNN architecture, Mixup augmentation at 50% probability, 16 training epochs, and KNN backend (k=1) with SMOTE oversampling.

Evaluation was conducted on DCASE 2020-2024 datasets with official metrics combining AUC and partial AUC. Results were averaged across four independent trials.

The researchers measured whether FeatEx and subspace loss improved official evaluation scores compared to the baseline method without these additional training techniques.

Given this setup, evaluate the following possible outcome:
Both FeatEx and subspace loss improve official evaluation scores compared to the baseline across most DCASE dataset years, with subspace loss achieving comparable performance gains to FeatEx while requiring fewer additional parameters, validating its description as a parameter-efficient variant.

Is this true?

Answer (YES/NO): NO